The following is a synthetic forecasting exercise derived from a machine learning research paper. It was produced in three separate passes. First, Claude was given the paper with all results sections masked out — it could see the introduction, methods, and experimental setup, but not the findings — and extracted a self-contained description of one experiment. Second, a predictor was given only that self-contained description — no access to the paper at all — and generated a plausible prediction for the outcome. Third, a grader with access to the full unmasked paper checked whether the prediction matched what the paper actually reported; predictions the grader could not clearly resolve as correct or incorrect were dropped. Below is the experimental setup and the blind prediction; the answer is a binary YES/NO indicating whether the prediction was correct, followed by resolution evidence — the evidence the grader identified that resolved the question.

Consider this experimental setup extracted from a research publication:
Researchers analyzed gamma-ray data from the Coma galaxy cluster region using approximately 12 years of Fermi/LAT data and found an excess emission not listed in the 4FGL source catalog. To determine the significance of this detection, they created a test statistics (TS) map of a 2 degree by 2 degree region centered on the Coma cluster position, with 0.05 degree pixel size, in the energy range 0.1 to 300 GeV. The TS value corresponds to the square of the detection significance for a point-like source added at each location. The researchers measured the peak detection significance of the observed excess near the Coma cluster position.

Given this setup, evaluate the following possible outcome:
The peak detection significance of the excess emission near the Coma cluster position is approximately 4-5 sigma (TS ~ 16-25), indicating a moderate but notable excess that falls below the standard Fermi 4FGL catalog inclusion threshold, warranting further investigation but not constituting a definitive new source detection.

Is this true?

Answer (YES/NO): NO